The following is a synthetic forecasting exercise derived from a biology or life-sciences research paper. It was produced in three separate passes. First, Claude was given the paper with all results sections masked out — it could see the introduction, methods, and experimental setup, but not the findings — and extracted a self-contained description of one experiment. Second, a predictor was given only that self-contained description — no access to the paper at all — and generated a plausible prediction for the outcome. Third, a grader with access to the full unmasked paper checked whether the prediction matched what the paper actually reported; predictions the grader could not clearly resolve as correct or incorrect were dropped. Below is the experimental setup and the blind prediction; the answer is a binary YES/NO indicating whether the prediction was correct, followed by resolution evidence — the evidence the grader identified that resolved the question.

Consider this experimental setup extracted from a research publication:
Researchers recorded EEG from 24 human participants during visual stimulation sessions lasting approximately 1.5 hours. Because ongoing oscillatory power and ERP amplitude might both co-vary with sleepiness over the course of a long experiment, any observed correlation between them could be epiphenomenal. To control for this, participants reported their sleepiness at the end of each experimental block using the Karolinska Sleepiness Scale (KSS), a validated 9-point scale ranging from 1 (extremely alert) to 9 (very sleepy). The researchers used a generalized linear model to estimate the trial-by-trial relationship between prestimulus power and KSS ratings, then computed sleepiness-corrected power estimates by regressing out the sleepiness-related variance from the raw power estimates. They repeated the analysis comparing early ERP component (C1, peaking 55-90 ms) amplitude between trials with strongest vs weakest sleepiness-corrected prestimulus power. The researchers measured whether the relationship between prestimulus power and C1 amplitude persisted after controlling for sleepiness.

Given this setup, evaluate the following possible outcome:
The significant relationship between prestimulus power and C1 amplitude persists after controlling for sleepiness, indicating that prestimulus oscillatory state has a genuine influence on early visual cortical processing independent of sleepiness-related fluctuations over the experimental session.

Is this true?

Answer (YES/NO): YES